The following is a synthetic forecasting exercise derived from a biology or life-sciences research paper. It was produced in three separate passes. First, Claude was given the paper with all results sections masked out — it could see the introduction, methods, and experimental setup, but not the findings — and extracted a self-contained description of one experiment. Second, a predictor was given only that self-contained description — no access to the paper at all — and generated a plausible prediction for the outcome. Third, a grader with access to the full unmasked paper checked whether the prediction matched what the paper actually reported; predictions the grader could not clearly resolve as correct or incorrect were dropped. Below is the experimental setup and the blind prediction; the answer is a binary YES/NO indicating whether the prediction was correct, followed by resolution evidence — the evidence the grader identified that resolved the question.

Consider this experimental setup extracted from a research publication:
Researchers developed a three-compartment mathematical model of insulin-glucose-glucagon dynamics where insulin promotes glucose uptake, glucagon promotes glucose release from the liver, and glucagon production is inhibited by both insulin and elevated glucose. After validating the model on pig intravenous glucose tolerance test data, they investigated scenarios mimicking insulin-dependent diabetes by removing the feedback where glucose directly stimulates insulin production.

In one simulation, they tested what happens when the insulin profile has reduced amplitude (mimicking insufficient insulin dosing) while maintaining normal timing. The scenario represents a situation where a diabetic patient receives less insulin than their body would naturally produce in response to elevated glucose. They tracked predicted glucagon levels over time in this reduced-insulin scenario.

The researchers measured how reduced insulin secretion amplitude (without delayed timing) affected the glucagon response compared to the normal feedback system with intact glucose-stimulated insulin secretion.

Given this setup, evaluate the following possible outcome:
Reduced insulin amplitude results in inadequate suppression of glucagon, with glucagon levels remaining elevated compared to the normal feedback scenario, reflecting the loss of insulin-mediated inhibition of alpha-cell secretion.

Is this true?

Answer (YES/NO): NO